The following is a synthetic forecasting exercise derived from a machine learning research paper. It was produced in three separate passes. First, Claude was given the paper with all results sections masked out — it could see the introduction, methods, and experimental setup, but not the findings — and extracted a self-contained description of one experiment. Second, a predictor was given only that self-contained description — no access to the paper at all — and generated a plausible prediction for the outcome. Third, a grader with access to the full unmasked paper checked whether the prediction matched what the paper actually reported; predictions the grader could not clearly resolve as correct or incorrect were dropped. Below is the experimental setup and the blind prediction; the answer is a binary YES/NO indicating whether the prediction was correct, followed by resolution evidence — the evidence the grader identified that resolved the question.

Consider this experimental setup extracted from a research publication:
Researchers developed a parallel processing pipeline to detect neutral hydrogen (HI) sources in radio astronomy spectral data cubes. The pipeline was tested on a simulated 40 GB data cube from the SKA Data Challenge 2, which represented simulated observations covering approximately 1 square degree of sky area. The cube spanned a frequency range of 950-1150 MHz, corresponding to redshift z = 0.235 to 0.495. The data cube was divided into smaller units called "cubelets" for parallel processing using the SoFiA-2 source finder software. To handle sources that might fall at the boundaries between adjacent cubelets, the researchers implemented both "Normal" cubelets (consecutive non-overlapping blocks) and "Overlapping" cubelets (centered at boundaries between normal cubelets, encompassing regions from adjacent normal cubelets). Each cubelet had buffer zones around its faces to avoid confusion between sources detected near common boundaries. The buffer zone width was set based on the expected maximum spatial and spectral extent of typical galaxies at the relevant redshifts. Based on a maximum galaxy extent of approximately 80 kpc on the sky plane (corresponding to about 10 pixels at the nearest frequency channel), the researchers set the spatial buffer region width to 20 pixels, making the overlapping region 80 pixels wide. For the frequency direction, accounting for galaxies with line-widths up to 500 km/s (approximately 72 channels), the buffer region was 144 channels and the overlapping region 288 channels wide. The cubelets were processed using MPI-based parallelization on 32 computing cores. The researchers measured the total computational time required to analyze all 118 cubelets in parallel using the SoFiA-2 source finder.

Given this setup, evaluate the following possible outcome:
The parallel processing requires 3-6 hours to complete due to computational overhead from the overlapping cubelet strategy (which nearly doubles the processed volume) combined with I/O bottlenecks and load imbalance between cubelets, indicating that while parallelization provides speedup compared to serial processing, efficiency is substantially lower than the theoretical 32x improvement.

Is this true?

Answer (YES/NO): NO